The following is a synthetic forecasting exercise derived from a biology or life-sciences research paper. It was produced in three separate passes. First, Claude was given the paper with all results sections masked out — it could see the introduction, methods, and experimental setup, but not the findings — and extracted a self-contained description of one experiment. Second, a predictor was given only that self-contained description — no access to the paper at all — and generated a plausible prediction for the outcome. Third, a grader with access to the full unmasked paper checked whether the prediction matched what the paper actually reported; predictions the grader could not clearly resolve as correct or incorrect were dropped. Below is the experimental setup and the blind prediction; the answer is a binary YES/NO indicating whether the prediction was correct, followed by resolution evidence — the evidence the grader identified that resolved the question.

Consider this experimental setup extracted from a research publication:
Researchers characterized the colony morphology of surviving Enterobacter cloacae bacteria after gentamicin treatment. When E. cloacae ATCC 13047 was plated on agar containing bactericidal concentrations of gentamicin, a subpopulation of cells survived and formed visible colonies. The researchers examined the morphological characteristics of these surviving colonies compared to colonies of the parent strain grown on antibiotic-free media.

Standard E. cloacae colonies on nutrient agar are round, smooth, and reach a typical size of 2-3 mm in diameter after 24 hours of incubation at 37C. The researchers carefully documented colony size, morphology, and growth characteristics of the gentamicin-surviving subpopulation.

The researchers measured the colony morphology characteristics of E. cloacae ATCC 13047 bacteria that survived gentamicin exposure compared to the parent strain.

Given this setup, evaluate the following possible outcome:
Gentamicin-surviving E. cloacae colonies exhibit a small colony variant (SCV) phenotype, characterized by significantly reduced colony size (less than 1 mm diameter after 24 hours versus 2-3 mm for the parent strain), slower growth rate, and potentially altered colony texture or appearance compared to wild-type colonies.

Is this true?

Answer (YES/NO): NO